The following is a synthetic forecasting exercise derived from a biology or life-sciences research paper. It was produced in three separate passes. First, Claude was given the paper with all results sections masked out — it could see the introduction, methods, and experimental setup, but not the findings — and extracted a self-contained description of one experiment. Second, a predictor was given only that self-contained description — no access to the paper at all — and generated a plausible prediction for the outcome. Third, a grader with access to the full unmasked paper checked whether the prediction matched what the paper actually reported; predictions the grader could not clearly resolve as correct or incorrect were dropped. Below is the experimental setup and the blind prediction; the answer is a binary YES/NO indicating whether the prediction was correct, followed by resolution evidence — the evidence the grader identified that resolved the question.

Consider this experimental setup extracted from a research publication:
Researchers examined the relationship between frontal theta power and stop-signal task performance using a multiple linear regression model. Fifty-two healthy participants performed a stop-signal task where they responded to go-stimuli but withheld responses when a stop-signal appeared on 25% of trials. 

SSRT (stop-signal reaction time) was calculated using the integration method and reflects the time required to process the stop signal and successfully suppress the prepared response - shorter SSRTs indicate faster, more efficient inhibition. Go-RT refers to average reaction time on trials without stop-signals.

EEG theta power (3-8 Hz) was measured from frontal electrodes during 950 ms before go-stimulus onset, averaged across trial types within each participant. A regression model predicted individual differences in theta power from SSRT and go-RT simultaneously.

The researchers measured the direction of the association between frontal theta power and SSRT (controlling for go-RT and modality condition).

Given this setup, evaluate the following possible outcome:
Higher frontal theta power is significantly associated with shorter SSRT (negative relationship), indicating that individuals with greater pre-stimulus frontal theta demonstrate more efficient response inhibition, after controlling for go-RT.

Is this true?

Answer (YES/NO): YES